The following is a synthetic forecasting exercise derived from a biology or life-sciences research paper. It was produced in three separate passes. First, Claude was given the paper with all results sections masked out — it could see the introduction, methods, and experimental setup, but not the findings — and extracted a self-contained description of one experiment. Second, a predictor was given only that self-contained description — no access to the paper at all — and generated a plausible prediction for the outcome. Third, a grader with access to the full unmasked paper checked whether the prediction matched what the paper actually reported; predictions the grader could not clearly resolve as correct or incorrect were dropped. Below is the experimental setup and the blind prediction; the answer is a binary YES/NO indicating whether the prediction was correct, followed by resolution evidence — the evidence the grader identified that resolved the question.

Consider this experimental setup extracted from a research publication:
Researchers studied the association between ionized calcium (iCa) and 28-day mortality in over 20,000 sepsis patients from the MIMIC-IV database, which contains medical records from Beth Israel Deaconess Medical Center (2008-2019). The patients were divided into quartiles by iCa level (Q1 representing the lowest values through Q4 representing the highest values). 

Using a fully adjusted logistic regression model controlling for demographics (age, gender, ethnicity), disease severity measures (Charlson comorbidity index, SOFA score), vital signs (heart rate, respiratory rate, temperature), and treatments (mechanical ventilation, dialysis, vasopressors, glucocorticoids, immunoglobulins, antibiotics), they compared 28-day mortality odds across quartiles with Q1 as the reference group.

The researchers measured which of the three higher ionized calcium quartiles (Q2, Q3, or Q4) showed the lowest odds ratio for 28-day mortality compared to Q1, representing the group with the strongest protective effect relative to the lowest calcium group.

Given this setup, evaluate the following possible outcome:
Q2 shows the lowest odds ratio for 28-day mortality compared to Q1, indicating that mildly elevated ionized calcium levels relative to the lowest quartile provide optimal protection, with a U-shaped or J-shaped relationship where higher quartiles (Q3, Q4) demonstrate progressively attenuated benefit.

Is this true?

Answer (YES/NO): NO